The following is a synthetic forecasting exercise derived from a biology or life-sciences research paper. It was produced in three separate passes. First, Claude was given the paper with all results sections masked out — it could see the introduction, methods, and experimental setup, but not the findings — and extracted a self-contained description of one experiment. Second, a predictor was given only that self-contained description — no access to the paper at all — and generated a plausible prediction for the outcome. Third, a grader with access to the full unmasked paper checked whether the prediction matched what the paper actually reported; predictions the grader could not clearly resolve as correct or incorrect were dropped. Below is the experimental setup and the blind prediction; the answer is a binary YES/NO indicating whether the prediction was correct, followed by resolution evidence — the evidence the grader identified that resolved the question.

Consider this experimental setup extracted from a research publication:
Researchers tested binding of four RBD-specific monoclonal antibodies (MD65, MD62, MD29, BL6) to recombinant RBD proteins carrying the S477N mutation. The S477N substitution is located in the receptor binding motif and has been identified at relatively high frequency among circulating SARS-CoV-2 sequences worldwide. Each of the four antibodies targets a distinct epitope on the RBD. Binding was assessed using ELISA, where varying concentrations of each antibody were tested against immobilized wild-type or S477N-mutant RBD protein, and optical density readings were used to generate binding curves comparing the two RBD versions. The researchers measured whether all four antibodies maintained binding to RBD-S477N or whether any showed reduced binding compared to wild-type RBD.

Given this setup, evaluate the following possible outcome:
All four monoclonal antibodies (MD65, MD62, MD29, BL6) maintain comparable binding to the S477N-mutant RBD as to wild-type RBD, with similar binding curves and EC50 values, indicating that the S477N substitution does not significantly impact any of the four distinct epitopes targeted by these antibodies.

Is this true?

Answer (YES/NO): YES